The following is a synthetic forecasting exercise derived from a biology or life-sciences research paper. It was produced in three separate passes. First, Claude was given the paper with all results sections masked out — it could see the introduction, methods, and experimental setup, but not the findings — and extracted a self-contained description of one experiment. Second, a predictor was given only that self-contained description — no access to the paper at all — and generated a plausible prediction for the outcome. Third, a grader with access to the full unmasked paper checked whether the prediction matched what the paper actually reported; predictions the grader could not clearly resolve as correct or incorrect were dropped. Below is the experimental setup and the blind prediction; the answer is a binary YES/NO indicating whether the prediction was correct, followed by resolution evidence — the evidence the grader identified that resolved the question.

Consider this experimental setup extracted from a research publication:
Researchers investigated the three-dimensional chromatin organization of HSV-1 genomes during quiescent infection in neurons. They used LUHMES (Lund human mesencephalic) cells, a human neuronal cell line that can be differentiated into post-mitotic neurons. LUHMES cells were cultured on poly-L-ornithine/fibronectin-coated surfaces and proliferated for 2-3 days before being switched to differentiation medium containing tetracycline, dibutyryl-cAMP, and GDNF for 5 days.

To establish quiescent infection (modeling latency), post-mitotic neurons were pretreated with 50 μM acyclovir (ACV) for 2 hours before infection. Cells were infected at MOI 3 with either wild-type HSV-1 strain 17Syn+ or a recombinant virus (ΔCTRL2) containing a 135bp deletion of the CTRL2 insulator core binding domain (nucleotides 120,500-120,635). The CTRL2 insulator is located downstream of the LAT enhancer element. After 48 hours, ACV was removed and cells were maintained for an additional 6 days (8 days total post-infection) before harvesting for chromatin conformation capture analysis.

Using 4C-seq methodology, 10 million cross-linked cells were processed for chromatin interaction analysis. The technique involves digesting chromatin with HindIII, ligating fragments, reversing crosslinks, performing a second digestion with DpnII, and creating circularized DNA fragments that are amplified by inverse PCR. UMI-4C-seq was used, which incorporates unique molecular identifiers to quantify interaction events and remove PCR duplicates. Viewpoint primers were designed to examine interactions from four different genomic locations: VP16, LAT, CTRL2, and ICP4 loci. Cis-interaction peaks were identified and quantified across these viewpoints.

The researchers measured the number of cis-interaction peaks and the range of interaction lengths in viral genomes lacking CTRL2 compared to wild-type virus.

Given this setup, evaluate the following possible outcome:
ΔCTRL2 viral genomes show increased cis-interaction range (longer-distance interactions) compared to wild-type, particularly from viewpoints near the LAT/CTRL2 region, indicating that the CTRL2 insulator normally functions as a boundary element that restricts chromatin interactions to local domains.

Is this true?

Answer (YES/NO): YES